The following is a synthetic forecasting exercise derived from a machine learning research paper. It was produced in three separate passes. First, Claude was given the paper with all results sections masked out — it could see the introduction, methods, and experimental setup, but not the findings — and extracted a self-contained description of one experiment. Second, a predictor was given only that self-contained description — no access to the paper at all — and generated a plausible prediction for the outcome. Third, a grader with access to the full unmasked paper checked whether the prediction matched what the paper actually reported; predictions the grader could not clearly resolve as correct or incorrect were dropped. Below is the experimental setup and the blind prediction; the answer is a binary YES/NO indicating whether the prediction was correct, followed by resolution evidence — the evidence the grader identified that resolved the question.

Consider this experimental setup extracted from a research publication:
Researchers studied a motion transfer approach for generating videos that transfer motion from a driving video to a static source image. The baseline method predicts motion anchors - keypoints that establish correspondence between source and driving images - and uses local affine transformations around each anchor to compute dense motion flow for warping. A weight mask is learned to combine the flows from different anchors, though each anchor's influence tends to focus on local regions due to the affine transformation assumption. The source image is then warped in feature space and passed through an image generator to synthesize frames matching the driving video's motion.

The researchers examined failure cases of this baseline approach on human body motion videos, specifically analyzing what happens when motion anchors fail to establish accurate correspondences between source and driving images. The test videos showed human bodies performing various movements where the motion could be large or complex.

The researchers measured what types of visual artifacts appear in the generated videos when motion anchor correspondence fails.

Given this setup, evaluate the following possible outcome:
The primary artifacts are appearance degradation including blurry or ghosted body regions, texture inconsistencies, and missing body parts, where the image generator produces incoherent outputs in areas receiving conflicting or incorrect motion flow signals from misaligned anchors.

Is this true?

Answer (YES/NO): NO